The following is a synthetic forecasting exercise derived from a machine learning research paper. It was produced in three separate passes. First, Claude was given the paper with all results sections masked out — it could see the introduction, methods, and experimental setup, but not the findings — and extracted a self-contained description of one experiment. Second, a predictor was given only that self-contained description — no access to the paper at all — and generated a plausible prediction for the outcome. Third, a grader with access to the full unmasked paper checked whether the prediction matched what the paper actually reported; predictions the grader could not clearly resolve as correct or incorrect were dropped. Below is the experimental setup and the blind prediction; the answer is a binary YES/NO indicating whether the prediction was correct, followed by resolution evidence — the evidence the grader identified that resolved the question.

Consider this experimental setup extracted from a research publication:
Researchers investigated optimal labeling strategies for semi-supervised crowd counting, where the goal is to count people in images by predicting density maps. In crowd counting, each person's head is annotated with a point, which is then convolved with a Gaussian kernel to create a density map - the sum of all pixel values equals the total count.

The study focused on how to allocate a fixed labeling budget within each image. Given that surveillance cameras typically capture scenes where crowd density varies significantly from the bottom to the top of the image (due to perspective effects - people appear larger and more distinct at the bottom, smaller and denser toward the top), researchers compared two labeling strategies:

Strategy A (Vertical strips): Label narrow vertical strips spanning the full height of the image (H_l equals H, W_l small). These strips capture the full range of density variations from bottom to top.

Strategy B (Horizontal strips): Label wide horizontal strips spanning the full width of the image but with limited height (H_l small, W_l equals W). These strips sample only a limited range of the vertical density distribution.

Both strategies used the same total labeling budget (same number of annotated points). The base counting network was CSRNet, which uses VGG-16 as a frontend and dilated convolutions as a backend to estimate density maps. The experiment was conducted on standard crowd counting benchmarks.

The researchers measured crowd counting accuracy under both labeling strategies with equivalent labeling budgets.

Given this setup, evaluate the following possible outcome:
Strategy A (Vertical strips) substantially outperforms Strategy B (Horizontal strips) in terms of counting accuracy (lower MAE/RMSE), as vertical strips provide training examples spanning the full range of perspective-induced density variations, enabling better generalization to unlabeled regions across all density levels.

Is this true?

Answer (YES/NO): YES